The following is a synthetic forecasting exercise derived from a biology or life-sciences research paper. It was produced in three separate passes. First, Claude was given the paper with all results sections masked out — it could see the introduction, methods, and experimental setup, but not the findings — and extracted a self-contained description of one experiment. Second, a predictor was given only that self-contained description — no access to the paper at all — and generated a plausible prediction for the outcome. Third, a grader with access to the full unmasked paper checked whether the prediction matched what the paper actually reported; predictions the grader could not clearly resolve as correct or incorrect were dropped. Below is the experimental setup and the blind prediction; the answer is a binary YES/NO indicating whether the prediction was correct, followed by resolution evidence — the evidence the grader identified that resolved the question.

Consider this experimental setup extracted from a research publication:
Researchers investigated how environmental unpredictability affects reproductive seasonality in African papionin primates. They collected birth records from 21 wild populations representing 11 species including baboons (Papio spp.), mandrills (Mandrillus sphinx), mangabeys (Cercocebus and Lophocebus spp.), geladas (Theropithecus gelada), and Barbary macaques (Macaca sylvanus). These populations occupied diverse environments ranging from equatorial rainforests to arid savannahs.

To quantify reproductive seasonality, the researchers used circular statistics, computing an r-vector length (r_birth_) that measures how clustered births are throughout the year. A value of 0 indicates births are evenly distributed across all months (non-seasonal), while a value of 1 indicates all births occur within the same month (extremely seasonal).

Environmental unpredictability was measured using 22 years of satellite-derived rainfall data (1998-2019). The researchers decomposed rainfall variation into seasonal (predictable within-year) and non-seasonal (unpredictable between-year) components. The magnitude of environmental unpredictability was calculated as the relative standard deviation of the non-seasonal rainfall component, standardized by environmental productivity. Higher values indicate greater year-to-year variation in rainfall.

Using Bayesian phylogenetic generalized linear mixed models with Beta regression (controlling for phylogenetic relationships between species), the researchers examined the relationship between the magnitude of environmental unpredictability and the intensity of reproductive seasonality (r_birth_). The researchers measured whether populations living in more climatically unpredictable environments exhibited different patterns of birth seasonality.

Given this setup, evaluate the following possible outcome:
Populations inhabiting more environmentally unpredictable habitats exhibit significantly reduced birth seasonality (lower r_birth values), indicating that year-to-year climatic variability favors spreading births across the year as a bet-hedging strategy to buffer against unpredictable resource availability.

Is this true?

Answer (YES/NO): YES